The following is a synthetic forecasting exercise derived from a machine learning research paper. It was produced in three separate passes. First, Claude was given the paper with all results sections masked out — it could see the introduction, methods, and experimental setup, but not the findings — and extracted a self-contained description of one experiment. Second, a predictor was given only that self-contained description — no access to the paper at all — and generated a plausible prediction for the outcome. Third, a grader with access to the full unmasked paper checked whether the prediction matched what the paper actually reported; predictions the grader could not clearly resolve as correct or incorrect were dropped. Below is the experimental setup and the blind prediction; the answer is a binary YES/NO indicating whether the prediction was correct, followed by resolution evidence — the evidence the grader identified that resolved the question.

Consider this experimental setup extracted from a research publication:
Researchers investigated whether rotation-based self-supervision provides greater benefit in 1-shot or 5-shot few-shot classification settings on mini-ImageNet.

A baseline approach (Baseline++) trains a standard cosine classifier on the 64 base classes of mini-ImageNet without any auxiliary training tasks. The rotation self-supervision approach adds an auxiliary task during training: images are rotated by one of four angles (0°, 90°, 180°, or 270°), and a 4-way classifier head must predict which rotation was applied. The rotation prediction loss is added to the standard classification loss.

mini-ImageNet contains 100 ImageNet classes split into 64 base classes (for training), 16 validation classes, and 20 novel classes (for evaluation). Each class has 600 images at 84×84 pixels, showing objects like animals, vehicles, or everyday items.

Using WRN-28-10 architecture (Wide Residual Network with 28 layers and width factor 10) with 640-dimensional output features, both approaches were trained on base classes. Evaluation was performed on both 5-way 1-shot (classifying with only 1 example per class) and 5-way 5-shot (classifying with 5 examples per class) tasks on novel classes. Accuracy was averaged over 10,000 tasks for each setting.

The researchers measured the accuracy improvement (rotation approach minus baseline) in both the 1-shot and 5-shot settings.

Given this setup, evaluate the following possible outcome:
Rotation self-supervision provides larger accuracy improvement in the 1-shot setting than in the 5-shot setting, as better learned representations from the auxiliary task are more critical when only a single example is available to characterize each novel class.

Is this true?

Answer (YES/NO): NO